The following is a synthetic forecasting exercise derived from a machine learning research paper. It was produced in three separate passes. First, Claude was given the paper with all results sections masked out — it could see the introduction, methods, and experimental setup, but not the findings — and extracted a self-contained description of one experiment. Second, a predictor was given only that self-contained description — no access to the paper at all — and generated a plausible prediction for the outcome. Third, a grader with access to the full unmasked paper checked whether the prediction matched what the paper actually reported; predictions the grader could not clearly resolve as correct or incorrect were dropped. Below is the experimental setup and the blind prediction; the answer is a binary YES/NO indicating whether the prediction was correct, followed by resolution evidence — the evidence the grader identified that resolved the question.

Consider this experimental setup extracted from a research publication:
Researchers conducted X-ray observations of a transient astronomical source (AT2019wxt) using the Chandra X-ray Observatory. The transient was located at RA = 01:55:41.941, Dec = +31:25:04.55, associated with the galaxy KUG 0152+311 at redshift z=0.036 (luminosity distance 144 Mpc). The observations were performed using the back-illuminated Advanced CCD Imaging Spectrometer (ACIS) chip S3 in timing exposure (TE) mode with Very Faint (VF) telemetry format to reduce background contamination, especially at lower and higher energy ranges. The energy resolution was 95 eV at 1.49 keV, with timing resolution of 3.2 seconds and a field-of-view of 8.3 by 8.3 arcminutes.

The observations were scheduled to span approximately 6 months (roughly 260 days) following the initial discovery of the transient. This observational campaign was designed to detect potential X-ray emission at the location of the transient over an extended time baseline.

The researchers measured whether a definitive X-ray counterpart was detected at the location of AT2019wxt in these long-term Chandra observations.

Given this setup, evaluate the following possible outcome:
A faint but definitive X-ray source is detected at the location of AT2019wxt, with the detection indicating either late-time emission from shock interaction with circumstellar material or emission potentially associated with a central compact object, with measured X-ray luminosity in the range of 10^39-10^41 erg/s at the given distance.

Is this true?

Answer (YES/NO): NO